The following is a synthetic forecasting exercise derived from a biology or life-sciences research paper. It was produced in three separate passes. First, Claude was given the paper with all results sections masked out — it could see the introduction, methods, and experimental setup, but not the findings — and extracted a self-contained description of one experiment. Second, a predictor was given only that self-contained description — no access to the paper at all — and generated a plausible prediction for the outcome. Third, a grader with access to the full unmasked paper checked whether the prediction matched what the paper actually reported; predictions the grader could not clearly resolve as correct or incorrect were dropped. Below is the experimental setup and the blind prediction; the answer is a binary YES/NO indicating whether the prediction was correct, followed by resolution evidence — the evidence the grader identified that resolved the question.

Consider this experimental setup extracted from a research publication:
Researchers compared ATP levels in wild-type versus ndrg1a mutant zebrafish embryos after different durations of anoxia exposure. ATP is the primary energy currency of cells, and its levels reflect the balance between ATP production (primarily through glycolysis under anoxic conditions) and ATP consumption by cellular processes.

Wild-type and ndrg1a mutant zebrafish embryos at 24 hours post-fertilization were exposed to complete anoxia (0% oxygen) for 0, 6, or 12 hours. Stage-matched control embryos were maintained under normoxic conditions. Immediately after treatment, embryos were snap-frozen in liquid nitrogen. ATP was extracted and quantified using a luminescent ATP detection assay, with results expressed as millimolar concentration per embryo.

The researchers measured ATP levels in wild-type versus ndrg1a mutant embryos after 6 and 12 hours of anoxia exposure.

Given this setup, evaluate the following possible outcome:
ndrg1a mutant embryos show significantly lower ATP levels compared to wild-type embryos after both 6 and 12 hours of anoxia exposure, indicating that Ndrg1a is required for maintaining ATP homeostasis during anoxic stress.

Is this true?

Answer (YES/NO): NO